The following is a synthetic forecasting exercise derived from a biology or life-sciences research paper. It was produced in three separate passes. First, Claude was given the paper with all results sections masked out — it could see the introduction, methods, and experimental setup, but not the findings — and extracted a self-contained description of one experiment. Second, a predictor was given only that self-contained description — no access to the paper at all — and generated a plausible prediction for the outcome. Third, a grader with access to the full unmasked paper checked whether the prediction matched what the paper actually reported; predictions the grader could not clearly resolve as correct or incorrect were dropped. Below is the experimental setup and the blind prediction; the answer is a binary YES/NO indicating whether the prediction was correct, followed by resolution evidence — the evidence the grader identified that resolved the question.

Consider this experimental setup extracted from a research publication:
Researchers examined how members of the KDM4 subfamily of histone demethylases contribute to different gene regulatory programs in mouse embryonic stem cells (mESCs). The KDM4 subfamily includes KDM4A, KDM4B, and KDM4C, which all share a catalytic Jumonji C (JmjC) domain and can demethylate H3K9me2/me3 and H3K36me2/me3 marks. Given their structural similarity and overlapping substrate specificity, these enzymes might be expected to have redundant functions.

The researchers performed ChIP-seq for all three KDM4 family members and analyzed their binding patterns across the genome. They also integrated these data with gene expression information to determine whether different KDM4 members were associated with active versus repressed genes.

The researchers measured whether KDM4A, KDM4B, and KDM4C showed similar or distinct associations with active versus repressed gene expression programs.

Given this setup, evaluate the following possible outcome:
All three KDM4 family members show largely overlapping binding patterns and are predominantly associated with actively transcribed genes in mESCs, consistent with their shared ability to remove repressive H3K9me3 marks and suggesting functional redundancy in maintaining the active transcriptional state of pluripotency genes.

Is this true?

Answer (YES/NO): NO